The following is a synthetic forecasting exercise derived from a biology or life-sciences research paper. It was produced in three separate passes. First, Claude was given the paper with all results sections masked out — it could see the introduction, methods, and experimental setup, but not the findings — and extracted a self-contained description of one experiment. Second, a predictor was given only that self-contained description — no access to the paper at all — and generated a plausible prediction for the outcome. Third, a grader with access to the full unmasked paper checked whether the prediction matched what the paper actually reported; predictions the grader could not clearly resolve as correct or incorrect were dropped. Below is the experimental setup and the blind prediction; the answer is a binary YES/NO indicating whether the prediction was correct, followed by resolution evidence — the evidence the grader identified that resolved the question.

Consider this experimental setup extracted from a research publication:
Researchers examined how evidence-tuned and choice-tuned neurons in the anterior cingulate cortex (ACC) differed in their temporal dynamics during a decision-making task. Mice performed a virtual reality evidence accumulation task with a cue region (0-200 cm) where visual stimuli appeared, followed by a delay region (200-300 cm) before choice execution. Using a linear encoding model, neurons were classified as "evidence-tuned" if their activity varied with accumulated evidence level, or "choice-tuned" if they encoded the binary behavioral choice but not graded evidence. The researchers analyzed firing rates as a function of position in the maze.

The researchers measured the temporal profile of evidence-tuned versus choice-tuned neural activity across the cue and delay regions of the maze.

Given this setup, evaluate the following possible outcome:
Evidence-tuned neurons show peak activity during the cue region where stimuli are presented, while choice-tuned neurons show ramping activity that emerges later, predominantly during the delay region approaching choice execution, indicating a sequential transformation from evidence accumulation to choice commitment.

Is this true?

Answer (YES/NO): NO